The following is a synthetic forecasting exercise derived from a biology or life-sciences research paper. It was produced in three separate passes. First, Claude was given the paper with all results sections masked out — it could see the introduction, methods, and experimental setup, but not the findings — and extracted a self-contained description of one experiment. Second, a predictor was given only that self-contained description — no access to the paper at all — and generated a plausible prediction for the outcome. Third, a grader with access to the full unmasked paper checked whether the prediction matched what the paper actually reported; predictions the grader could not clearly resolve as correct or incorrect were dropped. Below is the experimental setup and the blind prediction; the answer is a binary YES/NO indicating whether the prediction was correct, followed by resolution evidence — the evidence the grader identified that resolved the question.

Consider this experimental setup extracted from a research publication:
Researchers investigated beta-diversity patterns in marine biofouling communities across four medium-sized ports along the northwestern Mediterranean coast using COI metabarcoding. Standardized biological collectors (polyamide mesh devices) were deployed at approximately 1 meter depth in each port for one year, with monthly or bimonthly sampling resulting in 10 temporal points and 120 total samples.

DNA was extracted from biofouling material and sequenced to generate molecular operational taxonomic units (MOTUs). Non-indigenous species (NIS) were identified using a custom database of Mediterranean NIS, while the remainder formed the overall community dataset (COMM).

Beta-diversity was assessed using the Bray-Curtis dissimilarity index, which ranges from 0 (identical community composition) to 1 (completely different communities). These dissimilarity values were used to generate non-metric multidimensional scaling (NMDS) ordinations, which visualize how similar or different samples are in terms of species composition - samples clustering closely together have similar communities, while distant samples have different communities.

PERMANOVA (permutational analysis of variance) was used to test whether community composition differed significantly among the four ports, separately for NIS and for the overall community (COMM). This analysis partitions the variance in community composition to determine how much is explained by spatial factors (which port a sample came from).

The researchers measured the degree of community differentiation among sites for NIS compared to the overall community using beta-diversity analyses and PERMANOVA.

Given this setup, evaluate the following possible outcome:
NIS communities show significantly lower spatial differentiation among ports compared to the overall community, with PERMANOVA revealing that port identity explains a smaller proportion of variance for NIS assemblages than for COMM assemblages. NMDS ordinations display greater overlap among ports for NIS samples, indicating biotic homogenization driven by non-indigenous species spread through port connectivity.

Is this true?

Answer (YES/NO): NO